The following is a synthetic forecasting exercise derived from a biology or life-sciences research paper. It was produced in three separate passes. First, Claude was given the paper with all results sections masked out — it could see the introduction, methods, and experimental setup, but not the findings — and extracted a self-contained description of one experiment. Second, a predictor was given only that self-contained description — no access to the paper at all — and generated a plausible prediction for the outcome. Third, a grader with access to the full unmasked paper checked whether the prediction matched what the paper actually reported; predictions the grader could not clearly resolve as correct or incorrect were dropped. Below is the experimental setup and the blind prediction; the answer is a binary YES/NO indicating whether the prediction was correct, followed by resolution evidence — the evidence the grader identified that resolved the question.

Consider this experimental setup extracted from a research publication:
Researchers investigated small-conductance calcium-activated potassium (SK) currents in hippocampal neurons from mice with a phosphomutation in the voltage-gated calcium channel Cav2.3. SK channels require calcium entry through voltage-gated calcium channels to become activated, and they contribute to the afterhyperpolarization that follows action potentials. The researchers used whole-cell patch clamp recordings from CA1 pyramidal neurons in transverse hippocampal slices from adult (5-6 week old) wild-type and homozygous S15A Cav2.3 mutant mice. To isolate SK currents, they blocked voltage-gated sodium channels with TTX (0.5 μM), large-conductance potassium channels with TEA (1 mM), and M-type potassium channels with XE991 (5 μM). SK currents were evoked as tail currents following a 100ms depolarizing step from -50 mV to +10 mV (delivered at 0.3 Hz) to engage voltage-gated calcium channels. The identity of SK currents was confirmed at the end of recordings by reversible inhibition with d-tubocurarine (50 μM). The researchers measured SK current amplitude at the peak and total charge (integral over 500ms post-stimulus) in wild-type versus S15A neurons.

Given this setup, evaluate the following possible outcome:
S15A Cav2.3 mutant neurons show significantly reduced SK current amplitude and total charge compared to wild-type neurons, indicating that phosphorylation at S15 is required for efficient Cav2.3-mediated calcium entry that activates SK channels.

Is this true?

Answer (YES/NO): NO